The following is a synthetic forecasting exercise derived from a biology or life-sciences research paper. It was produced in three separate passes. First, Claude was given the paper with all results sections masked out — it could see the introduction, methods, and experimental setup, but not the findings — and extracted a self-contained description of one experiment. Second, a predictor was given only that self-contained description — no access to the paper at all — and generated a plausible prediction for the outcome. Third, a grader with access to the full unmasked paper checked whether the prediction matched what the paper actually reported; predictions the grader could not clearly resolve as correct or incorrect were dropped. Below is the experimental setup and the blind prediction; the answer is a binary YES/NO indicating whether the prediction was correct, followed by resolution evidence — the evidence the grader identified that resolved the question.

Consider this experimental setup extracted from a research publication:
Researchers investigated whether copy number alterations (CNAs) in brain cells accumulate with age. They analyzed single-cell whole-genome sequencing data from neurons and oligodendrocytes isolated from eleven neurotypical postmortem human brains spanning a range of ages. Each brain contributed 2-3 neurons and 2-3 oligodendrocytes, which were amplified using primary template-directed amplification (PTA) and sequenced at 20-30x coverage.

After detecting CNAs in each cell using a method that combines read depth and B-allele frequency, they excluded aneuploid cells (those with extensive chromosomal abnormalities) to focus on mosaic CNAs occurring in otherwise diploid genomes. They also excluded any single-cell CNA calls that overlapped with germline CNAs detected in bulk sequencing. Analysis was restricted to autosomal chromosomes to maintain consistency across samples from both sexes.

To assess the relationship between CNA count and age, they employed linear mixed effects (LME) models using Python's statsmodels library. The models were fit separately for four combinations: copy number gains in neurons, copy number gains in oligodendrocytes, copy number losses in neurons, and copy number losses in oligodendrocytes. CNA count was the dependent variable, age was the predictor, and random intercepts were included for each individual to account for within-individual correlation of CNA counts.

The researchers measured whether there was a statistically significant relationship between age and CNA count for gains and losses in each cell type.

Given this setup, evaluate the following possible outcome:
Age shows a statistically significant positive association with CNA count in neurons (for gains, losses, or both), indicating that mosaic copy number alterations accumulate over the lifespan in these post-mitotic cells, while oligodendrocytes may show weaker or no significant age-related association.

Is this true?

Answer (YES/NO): NO